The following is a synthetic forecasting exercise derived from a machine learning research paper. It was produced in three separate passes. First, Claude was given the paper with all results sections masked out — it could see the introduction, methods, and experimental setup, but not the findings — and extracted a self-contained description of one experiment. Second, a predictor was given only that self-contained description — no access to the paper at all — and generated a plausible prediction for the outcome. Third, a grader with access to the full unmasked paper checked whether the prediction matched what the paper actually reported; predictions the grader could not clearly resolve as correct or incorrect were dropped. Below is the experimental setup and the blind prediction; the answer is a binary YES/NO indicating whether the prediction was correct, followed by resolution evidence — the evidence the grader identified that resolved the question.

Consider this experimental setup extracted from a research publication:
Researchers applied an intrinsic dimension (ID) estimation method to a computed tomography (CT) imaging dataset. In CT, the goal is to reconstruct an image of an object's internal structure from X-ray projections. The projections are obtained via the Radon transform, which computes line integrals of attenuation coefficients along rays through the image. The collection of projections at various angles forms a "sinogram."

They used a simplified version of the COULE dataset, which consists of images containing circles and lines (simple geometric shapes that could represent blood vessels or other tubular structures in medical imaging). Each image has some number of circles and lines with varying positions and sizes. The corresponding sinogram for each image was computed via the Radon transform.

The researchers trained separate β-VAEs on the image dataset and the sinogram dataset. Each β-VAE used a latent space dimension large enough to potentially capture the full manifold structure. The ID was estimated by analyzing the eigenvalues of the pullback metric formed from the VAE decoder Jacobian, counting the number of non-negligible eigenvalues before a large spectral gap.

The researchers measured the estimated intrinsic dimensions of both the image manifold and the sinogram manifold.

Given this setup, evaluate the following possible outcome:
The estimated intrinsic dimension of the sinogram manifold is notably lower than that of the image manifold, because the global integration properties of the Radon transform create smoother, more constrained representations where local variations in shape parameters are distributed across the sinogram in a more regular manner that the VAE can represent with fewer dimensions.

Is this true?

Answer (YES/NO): NO